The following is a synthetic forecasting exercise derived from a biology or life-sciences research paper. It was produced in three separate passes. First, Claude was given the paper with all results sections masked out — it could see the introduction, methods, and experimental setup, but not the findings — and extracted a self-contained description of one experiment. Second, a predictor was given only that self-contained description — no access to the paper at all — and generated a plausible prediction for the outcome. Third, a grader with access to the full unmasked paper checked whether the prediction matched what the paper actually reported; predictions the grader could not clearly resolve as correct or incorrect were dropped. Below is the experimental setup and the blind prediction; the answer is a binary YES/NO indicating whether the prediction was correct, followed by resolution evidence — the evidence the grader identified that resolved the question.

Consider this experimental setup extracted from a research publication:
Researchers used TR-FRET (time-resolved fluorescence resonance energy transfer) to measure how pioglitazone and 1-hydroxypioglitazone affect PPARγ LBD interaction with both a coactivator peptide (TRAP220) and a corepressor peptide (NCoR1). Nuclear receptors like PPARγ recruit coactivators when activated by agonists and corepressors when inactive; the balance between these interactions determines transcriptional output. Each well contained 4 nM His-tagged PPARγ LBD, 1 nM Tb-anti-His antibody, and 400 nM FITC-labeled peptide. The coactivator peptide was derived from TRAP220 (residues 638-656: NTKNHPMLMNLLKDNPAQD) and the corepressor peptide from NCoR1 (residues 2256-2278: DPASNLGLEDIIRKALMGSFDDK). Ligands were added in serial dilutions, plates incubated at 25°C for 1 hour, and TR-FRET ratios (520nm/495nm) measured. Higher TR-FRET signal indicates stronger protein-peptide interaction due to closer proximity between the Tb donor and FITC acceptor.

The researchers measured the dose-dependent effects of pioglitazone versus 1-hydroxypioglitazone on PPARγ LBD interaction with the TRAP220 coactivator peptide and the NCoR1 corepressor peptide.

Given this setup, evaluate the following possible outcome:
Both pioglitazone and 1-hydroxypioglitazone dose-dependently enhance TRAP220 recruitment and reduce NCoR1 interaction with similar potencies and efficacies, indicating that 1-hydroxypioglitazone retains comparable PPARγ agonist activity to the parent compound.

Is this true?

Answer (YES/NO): NO